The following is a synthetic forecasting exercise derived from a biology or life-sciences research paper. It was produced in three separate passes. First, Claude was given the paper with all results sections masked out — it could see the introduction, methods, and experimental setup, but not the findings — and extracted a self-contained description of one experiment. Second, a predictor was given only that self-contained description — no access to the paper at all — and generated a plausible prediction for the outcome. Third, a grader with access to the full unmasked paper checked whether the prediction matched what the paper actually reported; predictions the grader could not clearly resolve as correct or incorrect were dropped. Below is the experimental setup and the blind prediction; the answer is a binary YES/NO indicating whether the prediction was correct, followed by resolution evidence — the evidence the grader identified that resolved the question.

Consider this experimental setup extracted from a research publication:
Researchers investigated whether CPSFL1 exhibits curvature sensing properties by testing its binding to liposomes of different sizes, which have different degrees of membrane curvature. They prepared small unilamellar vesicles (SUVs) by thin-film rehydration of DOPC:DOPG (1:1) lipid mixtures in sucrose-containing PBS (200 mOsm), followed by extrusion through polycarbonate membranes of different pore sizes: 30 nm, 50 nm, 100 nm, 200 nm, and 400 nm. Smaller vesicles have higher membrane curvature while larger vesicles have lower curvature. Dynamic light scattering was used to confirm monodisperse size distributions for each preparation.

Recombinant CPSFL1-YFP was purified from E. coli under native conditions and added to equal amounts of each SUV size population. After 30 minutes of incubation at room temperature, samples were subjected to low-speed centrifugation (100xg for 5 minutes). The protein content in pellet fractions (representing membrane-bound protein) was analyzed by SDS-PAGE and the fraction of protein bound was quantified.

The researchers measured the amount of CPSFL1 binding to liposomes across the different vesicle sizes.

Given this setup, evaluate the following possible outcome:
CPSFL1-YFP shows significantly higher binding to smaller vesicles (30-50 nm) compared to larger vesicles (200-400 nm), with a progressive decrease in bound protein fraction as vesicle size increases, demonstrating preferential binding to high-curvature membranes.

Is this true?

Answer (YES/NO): YES